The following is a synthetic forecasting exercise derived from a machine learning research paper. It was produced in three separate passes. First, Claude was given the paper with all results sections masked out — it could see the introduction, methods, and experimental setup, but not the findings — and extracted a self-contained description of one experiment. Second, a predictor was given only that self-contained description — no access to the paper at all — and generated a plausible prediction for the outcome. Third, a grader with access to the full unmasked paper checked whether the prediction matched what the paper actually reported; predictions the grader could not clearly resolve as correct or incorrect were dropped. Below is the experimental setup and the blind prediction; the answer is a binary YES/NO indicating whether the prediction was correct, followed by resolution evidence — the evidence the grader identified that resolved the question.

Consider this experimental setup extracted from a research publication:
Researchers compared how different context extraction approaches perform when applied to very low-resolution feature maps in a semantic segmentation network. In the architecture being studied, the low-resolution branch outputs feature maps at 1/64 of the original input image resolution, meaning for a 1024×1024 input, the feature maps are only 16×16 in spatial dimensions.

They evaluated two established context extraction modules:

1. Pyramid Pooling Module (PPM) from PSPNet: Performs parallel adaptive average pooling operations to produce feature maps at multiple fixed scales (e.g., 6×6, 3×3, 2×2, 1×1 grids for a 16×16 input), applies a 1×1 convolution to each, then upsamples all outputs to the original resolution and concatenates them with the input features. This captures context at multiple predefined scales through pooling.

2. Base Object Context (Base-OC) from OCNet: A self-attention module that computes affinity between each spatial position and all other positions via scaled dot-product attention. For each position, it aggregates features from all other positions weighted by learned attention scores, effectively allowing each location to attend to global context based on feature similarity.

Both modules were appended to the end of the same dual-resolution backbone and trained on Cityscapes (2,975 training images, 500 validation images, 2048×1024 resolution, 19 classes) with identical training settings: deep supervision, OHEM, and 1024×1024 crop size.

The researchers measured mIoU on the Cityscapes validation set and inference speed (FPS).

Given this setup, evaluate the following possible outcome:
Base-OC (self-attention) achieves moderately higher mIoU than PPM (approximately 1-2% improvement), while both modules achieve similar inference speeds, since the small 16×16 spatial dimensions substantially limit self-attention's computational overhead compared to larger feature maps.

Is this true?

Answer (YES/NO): NO